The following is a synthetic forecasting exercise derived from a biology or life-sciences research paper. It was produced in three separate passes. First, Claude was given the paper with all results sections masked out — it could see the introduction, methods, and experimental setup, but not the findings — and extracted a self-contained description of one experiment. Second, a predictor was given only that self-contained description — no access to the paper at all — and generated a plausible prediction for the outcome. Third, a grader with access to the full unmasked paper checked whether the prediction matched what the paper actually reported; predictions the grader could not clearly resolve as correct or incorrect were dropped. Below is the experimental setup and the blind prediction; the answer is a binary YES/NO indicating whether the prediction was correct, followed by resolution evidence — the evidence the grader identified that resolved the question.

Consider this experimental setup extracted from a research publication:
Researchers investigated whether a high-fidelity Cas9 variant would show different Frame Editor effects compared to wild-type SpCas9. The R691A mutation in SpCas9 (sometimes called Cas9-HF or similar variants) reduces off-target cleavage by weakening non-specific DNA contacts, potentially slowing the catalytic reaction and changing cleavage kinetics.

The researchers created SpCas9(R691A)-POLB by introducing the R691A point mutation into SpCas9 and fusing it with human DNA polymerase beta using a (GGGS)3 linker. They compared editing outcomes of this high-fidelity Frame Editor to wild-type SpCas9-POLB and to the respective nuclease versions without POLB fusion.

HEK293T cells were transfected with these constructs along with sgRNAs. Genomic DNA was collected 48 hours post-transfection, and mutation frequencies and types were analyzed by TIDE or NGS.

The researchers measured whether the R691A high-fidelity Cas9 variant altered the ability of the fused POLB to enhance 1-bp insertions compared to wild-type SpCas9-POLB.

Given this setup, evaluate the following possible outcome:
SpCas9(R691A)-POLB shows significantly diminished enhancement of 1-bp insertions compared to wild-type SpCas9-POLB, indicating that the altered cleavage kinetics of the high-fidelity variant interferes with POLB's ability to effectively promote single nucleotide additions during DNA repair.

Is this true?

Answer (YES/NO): YES